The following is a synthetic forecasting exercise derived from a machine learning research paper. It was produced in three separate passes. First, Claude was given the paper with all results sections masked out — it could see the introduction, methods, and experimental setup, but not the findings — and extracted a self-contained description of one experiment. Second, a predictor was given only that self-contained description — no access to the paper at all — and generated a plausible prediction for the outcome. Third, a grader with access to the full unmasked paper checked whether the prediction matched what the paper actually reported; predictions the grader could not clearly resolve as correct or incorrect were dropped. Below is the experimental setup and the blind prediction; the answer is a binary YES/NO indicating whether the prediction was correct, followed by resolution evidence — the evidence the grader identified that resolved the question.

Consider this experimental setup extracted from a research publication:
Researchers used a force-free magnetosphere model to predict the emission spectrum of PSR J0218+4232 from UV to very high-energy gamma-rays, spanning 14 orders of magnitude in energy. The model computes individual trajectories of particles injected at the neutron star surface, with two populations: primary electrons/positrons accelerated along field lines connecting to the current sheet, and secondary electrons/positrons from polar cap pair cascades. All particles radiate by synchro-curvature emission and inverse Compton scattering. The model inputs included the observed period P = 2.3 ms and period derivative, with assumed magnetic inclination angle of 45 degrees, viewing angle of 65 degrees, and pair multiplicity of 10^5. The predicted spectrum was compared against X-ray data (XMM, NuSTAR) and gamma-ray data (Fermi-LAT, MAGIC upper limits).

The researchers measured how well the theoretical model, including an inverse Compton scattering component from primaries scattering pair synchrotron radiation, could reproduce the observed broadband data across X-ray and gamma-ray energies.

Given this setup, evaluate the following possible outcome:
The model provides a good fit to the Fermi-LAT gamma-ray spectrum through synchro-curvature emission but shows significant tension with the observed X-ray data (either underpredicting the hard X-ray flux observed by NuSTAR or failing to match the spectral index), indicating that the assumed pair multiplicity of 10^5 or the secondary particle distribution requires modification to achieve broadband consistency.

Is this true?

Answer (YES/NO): NO